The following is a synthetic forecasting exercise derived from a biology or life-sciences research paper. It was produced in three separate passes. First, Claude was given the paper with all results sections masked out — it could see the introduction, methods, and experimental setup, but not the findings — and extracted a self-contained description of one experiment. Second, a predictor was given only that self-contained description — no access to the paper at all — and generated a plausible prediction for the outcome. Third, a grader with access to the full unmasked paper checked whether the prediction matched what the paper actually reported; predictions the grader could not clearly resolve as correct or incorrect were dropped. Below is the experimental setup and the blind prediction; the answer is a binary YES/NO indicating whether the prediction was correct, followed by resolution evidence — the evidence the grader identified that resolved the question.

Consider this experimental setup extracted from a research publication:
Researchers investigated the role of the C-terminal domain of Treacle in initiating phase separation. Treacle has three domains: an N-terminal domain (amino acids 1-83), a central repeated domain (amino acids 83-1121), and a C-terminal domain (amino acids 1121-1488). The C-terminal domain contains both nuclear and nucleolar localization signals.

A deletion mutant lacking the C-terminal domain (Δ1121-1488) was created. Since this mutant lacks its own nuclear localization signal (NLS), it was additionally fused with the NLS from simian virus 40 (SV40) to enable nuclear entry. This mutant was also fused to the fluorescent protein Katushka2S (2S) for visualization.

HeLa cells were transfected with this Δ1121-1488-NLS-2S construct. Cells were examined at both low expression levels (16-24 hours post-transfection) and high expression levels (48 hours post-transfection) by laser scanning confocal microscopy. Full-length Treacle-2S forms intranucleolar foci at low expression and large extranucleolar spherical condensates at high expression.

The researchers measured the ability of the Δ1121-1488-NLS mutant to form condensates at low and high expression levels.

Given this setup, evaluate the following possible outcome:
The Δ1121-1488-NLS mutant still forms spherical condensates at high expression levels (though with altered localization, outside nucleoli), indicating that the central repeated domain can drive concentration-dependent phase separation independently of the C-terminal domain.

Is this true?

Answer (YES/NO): NO